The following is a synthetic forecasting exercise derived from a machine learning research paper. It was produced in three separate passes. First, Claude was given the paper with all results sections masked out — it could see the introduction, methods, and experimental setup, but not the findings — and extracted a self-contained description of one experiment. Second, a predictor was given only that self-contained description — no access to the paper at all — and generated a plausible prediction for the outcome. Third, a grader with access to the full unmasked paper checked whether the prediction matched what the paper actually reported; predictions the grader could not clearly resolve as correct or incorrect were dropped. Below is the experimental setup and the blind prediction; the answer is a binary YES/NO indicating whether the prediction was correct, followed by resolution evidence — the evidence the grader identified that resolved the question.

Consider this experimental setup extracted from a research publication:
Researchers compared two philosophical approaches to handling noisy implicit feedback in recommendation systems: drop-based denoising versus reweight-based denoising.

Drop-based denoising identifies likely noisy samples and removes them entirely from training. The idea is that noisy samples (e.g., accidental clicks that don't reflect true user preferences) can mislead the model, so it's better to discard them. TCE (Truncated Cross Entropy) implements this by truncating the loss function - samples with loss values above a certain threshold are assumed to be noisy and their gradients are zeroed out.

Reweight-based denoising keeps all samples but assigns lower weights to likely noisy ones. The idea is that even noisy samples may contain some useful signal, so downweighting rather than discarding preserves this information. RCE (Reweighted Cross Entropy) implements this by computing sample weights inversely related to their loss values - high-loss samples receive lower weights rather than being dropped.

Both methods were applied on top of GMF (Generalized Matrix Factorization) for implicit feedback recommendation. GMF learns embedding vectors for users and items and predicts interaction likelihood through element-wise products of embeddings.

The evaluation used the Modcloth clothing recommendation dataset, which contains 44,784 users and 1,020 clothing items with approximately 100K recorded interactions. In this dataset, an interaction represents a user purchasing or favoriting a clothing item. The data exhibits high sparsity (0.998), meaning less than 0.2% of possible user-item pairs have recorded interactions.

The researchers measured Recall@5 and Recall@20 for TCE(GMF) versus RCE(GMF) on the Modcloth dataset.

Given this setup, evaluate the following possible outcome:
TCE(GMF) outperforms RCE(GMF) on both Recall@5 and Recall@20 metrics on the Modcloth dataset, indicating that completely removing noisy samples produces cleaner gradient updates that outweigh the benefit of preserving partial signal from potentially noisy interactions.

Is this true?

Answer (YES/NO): NO